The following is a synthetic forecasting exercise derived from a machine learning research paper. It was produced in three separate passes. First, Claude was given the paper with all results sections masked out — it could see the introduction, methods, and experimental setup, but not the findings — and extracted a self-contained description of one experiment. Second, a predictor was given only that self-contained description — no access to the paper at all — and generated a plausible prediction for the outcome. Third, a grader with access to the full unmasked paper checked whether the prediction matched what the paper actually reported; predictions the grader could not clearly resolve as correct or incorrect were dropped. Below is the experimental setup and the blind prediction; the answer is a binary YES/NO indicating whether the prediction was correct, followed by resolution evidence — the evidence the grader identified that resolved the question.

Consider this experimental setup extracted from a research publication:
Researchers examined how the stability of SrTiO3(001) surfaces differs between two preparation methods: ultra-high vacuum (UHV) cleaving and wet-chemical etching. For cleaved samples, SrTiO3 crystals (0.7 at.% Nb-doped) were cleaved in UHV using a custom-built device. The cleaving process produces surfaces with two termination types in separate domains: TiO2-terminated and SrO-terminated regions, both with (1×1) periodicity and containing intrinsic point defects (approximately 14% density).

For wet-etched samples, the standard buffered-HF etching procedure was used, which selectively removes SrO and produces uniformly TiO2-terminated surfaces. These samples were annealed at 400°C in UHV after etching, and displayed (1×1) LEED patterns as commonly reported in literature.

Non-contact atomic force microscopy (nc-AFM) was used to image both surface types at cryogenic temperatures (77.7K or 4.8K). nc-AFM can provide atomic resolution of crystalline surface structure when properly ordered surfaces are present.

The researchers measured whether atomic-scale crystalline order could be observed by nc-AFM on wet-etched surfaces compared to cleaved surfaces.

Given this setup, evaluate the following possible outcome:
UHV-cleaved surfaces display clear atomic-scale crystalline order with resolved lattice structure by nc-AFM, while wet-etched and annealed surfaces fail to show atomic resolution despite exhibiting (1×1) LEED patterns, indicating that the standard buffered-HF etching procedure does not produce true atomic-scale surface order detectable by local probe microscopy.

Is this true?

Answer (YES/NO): YES